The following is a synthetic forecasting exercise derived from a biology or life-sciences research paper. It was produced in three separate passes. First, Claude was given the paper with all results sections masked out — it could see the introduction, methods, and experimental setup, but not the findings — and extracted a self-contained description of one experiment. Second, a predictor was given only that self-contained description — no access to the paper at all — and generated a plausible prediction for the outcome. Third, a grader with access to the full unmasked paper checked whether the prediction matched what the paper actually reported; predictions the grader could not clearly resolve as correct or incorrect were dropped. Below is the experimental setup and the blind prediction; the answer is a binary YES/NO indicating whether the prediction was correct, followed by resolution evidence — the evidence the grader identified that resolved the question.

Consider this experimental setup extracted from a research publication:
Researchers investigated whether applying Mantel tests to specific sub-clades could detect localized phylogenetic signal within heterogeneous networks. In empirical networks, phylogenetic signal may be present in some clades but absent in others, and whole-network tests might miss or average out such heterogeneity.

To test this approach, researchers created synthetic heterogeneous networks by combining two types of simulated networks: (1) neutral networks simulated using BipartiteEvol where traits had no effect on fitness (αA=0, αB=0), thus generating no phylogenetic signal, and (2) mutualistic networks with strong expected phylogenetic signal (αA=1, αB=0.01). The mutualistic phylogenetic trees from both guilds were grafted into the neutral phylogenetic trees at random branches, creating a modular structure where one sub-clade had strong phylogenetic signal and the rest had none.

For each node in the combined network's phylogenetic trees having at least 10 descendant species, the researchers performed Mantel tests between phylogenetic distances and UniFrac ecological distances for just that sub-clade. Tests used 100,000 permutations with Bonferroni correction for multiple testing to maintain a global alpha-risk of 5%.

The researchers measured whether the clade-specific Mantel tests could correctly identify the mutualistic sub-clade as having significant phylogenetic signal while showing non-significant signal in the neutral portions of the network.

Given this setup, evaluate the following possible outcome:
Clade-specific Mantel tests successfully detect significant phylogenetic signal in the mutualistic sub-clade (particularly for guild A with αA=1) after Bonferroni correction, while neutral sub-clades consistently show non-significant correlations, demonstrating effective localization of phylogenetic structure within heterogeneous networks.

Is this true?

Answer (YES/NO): YES